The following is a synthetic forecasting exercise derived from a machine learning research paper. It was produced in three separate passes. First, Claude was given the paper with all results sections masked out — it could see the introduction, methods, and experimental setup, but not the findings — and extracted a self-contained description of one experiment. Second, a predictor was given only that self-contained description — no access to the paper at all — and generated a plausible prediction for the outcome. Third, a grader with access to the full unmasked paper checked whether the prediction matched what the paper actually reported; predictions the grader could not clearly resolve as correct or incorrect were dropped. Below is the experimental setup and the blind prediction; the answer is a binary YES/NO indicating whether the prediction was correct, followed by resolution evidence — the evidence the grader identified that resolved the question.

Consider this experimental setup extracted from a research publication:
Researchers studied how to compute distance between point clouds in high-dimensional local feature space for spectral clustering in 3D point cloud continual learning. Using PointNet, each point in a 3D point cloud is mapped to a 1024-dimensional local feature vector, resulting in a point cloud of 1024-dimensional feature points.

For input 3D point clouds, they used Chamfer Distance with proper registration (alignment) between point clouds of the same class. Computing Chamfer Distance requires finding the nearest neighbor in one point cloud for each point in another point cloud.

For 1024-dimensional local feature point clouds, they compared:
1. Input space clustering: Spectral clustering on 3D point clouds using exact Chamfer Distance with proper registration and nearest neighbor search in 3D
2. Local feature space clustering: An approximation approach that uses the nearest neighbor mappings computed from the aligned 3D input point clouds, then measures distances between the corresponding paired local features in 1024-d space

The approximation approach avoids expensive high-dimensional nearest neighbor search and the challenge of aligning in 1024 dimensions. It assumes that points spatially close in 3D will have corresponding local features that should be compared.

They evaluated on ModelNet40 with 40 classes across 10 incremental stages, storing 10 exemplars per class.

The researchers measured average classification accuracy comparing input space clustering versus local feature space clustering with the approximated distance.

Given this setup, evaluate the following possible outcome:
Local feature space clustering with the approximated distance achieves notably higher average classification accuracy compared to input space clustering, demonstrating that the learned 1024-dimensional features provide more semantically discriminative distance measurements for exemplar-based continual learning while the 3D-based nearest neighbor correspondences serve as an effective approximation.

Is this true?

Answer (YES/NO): YES